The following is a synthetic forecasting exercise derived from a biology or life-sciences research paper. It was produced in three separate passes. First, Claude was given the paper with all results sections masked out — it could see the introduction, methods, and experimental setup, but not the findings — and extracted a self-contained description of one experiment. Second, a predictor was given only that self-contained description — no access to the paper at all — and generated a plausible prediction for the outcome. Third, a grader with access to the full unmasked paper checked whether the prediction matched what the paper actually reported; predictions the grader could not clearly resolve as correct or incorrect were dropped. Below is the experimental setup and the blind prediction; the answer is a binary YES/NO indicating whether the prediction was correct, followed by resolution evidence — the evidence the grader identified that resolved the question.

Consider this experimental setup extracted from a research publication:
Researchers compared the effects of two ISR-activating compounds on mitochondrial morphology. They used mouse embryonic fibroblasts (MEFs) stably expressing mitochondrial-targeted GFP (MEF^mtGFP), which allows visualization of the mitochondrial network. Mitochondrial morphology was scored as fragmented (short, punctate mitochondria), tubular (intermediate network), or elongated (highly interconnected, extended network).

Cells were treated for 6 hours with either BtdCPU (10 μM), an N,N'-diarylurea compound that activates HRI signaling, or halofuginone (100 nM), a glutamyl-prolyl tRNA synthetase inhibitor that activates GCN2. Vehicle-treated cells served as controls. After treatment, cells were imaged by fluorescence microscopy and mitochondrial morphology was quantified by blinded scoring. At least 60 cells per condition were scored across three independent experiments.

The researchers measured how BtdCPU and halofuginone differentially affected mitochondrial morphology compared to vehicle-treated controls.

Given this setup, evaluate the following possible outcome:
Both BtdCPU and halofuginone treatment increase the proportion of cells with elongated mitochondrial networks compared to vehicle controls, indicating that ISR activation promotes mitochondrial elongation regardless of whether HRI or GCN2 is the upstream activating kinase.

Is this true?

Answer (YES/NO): NO